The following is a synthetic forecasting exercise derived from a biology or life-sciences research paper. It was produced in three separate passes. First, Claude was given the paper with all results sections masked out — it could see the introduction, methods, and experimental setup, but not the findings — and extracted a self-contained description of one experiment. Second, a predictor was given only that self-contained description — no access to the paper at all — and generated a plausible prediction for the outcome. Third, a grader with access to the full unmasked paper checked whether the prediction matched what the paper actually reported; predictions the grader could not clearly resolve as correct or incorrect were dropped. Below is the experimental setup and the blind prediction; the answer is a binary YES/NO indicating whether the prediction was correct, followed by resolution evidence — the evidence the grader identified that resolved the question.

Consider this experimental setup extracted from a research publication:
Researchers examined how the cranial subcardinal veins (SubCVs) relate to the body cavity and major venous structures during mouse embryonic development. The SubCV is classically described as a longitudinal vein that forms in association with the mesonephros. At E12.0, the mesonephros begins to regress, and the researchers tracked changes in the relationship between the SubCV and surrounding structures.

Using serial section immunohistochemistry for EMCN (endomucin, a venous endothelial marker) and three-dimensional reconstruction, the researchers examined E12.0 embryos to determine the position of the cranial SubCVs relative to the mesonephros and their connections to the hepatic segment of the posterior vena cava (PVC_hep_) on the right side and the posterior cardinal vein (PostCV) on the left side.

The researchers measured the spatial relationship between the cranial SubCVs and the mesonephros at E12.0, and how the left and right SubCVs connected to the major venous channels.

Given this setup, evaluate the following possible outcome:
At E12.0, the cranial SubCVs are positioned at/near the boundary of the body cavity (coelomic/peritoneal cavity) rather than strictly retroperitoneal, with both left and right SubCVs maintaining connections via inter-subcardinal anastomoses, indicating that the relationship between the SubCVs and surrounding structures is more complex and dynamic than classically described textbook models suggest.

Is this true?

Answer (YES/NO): NO